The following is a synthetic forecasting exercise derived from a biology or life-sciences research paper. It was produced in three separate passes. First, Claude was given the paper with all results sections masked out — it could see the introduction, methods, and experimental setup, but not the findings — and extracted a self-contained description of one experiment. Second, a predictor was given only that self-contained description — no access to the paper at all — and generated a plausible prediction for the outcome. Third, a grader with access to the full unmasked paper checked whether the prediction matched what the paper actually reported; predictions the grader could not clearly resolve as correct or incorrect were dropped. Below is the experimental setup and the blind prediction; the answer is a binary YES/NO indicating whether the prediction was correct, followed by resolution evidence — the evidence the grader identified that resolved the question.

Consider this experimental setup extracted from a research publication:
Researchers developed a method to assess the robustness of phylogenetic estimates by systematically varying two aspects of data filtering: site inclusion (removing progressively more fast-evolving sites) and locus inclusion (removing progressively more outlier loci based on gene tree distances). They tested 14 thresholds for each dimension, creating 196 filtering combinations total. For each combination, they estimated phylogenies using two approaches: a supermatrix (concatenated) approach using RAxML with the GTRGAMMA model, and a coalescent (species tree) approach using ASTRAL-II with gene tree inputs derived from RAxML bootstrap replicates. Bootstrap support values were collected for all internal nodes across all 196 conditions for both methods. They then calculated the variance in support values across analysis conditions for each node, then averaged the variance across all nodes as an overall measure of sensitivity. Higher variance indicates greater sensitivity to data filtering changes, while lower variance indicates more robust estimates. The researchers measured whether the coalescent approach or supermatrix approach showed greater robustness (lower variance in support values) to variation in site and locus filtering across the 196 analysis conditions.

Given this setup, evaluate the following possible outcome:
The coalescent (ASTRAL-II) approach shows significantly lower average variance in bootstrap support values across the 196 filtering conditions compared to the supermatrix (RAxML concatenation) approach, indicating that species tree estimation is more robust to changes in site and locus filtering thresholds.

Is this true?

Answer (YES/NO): YES